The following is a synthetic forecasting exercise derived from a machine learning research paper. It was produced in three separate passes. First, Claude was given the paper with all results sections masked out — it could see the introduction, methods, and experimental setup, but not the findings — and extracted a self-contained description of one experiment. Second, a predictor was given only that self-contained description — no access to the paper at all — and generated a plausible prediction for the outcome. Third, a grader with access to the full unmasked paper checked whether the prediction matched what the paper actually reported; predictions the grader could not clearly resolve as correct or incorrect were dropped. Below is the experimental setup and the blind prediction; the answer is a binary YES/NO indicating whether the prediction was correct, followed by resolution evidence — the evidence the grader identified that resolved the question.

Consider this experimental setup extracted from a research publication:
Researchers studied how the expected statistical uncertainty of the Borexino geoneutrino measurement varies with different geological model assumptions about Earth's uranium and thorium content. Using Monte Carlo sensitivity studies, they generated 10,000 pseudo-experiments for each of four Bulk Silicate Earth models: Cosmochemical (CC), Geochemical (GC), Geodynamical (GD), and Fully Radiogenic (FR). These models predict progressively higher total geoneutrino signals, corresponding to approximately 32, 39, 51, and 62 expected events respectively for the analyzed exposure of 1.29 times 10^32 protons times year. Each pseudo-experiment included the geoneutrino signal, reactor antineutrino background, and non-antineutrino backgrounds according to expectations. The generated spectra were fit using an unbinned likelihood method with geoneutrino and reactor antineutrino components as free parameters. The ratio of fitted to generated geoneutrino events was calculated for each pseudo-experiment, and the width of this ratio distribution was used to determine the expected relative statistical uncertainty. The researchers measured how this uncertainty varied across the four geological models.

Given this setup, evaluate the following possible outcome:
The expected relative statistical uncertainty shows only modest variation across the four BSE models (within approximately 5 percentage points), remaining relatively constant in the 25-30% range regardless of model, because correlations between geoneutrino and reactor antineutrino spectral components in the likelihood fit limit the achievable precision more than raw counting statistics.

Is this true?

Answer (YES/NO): NO